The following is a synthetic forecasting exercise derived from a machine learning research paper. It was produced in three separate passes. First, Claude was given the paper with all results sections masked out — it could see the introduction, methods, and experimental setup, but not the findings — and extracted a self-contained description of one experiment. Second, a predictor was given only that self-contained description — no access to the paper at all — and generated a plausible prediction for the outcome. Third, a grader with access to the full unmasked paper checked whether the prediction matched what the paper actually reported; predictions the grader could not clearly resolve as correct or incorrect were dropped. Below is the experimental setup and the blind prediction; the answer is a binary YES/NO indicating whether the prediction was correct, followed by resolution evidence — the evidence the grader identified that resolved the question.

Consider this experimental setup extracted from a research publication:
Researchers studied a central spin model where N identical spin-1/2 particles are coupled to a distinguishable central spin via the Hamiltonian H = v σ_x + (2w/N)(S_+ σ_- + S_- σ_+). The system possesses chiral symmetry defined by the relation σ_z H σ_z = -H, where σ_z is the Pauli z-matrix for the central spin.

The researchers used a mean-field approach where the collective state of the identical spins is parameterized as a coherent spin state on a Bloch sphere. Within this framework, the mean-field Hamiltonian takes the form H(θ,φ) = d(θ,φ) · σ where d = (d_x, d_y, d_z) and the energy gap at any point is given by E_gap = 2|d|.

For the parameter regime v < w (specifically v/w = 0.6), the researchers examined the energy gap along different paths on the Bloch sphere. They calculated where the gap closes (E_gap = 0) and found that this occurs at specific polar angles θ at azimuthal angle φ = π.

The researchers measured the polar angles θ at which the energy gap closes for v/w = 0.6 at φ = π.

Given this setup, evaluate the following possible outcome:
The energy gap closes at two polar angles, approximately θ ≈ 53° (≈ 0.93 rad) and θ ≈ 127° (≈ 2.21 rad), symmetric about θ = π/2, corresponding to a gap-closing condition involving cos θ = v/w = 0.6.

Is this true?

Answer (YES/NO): NO